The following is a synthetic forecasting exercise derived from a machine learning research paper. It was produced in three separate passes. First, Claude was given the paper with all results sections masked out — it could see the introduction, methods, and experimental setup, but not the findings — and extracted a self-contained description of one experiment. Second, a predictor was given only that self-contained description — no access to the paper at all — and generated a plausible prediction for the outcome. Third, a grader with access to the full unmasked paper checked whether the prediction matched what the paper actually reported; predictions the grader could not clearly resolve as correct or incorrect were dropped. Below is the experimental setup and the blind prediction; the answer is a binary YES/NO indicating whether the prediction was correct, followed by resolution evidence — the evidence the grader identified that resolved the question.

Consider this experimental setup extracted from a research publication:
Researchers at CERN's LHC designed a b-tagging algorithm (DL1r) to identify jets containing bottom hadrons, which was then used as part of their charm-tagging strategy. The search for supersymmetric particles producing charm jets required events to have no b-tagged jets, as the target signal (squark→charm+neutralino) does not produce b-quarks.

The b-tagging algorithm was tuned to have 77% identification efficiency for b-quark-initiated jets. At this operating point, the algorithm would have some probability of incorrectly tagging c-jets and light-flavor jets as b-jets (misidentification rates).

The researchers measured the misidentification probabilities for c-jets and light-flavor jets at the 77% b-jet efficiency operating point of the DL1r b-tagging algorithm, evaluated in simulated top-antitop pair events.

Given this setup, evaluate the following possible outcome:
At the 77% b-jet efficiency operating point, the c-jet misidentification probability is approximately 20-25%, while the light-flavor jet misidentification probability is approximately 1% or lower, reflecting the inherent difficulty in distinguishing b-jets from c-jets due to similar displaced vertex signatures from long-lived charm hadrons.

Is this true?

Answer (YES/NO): YES